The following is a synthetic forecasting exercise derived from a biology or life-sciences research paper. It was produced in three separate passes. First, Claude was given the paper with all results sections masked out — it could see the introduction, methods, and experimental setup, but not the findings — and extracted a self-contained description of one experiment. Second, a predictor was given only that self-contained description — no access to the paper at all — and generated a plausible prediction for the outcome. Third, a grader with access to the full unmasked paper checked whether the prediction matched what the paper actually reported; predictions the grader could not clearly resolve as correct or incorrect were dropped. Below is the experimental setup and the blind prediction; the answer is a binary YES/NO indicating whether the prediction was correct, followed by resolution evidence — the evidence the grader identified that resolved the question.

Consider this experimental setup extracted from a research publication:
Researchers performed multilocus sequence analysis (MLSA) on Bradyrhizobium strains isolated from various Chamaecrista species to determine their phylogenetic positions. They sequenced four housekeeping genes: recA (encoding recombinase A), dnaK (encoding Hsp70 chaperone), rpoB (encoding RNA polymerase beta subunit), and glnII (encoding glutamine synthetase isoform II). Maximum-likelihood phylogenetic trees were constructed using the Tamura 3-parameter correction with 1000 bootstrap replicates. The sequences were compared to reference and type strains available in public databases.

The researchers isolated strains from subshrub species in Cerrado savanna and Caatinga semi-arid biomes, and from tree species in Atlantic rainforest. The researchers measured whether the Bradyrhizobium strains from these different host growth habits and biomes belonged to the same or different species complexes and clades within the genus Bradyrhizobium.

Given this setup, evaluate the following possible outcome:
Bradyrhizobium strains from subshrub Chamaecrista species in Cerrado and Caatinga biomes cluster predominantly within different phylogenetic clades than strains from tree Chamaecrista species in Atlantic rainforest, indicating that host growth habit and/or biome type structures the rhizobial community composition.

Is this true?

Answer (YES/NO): YES